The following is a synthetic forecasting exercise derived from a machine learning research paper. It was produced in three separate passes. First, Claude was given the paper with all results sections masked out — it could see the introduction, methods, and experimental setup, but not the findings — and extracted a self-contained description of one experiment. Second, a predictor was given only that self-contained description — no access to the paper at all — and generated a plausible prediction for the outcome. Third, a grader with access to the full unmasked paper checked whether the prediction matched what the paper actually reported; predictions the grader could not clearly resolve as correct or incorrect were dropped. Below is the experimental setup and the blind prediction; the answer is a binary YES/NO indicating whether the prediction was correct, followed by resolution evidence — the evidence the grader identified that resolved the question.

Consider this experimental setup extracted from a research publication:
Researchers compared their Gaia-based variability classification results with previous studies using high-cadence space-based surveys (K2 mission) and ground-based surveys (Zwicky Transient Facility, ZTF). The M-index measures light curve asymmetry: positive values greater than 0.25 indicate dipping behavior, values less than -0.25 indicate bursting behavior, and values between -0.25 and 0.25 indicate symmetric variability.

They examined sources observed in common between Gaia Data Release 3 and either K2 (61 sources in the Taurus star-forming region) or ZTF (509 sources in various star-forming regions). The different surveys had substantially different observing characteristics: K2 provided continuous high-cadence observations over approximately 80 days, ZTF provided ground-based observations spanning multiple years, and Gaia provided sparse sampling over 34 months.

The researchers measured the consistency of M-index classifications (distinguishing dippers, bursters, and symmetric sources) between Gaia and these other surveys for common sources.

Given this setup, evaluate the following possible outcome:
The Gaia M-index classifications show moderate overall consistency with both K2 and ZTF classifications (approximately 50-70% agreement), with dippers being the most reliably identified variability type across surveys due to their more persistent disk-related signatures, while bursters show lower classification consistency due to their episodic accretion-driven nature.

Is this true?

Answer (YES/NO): NO